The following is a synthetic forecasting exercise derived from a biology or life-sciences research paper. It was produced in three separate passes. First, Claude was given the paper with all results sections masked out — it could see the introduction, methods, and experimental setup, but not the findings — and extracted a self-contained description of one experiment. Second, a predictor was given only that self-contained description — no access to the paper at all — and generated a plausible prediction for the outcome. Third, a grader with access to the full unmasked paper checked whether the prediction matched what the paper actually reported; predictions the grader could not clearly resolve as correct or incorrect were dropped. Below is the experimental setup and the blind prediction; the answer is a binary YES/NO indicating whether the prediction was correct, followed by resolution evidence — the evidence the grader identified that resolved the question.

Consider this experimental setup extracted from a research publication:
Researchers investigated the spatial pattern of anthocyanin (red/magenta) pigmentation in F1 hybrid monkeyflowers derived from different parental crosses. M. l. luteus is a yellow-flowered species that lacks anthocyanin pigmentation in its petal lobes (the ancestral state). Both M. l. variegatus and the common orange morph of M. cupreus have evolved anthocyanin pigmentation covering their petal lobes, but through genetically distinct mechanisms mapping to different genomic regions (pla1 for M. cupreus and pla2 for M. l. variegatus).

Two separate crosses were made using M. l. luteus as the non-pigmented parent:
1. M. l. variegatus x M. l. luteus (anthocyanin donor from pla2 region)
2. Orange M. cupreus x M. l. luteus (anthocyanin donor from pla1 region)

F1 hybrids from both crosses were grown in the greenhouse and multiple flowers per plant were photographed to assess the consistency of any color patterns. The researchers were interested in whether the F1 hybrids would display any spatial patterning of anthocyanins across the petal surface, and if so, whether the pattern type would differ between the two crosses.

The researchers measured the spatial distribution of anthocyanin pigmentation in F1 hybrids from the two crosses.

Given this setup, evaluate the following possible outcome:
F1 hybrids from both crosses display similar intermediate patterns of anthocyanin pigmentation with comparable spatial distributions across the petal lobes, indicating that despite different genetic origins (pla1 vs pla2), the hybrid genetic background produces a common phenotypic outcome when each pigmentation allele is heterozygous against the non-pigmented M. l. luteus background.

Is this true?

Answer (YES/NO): NO